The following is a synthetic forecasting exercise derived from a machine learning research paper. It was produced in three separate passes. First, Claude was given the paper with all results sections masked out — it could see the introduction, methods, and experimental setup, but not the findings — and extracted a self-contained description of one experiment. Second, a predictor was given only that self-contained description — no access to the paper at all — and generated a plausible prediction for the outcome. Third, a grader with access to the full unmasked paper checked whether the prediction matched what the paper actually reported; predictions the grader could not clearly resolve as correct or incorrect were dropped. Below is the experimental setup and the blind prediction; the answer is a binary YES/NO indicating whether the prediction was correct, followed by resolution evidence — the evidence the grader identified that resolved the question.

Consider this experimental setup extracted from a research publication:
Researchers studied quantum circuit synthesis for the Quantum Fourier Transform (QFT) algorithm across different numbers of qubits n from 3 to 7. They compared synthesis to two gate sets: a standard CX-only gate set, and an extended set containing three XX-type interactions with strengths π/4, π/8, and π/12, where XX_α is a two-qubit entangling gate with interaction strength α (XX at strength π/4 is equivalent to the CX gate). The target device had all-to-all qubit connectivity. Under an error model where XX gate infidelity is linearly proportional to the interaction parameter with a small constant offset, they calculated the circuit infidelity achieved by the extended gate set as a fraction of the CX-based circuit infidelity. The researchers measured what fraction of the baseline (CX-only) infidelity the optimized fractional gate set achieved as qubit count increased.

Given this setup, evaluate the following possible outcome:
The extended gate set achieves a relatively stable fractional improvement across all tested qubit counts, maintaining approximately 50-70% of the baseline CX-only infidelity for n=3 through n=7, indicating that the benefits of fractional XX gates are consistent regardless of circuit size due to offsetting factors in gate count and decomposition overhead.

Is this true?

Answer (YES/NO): NO